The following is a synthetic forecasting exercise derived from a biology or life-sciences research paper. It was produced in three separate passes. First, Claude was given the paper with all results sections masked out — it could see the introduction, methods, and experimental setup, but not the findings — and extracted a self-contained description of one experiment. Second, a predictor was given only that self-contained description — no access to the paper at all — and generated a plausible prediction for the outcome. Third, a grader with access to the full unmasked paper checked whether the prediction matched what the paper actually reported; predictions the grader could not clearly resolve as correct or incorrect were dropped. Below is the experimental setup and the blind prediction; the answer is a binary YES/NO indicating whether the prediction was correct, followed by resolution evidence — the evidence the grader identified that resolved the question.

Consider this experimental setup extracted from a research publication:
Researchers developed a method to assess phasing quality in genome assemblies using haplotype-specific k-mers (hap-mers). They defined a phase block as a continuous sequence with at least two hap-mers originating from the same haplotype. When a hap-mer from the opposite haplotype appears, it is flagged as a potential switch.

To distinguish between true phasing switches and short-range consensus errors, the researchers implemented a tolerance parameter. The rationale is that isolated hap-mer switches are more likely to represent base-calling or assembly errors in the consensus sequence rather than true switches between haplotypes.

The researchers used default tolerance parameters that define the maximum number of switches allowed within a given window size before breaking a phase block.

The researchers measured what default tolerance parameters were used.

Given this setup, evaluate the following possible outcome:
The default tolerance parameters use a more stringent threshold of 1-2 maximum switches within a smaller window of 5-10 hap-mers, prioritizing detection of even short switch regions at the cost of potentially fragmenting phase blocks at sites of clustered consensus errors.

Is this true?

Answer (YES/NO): NO